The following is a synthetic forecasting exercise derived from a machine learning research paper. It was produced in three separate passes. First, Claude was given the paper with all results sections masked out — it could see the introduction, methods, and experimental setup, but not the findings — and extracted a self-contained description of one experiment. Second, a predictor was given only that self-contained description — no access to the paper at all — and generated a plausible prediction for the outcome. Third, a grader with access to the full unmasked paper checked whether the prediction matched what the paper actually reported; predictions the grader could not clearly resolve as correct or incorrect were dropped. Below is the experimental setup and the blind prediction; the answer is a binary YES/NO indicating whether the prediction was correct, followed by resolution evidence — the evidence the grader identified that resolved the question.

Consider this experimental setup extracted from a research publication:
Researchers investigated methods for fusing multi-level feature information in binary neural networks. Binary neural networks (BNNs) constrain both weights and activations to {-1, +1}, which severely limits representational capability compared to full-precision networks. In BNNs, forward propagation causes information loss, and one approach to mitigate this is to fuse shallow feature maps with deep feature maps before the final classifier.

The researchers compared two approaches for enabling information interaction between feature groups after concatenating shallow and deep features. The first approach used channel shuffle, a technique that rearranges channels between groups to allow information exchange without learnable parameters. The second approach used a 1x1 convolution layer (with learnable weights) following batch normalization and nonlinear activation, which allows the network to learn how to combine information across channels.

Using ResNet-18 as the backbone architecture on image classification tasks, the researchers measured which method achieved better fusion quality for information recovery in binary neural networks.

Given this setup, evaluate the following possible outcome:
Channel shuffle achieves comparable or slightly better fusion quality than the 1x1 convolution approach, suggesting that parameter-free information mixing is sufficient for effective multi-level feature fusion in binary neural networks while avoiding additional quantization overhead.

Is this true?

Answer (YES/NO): NO